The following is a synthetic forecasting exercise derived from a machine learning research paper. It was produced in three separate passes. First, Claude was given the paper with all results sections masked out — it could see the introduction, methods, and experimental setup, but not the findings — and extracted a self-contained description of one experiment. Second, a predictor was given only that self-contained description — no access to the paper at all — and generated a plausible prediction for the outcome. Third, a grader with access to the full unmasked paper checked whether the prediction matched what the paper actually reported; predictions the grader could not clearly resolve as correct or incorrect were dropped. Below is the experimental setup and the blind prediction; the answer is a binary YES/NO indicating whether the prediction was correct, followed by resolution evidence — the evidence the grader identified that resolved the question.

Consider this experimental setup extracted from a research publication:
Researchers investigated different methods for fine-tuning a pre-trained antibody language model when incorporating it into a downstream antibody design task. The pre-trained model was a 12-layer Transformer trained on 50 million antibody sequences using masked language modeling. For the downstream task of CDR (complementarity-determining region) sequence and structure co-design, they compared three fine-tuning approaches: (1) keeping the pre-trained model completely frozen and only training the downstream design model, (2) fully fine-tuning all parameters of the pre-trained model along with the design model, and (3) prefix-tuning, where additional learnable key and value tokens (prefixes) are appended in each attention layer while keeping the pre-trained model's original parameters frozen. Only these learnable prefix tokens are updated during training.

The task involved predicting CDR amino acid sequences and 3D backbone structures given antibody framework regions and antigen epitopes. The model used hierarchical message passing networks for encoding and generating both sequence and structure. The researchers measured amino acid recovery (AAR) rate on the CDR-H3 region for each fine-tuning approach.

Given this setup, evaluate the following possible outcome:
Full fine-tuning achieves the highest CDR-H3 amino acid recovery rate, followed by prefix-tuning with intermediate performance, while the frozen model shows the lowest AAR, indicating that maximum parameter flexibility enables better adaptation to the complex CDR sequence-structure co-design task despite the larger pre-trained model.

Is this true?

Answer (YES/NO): NO